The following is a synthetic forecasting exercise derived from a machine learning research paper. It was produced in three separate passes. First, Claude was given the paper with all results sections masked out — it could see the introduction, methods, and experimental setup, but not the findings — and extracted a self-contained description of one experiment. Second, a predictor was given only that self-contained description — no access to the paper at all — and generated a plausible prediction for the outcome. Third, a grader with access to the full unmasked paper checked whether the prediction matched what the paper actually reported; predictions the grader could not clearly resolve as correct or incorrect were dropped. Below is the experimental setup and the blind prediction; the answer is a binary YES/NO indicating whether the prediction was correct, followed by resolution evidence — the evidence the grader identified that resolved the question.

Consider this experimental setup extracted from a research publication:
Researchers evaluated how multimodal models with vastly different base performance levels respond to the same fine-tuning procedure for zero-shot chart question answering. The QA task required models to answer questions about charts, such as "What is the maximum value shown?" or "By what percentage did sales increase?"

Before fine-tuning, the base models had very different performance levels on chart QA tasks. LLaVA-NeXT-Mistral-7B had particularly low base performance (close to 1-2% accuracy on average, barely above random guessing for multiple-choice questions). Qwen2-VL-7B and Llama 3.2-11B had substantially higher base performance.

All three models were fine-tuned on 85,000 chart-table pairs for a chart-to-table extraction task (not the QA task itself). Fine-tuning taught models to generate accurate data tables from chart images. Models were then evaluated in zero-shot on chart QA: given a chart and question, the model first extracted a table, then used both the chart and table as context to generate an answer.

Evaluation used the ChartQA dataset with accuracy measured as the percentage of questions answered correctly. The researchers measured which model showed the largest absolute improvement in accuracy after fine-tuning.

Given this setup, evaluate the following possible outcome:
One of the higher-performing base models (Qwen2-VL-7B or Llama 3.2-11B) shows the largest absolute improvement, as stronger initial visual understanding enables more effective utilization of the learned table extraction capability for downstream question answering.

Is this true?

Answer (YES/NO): NO